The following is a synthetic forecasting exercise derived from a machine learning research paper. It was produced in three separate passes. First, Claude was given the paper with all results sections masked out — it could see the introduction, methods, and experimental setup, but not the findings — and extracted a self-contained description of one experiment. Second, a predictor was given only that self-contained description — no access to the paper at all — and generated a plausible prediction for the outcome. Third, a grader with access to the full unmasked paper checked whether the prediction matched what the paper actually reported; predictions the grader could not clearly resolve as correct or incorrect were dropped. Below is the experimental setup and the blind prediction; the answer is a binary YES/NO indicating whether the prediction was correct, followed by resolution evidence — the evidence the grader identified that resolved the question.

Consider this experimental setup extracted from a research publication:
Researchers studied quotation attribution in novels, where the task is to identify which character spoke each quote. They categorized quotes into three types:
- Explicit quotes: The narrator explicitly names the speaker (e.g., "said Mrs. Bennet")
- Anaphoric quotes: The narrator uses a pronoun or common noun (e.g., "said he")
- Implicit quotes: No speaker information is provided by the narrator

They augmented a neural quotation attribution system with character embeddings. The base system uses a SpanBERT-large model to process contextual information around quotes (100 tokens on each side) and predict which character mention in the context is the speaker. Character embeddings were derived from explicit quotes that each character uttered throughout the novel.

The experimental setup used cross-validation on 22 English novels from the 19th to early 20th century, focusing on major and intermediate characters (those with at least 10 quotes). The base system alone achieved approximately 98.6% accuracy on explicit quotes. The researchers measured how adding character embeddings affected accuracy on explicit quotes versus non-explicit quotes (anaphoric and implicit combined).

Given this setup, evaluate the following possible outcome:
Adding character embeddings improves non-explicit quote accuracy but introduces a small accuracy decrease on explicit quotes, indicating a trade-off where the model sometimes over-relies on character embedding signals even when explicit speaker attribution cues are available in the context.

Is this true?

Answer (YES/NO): NO